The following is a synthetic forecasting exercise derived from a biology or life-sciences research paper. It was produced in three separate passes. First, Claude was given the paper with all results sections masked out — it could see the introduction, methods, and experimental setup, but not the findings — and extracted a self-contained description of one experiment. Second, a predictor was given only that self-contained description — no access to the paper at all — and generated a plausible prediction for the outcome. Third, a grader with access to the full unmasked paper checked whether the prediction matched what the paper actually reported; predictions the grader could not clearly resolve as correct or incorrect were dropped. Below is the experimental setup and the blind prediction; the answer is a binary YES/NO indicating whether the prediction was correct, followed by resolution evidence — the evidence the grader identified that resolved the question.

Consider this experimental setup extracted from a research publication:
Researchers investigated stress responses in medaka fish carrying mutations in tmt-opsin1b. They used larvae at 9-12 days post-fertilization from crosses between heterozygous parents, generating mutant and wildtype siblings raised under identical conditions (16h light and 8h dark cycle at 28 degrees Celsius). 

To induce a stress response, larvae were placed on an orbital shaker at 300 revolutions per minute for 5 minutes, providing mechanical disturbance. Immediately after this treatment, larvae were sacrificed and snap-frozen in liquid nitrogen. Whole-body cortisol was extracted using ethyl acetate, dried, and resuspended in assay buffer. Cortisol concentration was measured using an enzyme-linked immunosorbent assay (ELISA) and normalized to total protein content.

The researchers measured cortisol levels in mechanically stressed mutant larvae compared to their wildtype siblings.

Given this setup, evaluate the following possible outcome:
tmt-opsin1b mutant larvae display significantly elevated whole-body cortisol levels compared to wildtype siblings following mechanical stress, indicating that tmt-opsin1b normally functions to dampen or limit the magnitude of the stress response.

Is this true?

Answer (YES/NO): NO